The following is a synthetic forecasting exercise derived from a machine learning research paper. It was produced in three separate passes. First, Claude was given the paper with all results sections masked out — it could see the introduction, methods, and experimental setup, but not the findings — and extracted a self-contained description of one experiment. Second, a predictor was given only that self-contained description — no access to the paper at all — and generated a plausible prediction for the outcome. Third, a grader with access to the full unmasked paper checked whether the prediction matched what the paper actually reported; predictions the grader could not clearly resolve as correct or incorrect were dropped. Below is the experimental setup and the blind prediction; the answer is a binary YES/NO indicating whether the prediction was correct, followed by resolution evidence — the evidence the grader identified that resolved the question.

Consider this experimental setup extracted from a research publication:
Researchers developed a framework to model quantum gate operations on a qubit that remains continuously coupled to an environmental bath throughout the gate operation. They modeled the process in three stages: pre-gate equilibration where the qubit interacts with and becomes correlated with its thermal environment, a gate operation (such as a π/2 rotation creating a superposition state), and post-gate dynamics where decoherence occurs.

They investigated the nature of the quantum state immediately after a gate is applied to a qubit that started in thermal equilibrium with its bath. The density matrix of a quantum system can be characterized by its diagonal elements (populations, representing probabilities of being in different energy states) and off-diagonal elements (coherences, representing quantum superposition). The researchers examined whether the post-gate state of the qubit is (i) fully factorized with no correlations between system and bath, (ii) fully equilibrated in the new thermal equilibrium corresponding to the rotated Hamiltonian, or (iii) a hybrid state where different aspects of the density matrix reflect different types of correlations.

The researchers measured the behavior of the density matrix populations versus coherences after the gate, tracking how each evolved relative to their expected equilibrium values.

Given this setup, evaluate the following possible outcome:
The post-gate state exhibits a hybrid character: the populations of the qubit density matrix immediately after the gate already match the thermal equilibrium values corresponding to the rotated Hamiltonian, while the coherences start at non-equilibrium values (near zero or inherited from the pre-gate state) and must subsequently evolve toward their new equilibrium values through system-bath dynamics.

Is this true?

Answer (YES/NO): NO